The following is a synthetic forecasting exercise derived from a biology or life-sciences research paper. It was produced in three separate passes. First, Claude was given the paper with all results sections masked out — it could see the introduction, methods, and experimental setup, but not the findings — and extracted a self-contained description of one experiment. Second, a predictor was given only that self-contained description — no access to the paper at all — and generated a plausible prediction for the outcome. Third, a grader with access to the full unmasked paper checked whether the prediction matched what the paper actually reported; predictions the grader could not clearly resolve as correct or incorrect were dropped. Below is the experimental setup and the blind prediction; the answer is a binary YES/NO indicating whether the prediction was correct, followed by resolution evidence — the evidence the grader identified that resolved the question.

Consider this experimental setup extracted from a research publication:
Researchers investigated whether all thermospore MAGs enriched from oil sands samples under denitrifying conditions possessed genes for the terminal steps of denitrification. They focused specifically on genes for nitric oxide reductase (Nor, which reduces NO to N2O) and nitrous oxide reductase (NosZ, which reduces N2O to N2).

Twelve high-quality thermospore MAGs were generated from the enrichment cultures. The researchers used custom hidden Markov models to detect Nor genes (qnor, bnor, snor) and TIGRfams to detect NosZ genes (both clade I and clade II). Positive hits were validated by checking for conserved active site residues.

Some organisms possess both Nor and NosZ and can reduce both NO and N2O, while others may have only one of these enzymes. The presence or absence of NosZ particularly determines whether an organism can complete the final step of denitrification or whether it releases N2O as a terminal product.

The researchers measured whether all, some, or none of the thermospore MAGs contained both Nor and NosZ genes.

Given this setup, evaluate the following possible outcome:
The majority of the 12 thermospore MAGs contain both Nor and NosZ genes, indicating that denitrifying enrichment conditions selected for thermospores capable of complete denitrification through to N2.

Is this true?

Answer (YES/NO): NO